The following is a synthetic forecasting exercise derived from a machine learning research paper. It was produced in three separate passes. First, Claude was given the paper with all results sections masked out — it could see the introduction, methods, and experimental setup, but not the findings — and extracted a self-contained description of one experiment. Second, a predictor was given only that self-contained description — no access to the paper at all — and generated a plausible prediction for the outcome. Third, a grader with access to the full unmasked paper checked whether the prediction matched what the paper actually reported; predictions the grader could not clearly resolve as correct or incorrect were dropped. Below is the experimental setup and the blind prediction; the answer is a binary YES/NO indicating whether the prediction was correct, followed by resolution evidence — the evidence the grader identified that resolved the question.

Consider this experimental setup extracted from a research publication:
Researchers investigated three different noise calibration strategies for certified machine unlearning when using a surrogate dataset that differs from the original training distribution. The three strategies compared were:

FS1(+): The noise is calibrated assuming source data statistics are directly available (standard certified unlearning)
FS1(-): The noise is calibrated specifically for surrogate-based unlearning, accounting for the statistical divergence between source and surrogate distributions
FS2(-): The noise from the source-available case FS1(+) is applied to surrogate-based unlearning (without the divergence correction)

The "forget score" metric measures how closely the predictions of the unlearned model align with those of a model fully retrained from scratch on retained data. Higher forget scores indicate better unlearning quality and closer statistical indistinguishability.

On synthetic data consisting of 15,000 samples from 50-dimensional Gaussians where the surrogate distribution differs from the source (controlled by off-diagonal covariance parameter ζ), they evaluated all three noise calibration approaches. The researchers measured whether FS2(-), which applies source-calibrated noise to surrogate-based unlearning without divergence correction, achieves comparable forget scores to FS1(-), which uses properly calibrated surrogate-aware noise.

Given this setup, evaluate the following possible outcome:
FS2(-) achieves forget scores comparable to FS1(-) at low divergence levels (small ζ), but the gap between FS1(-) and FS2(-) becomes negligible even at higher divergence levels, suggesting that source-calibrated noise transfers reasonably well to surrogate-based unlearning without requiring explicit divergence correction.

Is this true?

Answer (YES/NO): NO